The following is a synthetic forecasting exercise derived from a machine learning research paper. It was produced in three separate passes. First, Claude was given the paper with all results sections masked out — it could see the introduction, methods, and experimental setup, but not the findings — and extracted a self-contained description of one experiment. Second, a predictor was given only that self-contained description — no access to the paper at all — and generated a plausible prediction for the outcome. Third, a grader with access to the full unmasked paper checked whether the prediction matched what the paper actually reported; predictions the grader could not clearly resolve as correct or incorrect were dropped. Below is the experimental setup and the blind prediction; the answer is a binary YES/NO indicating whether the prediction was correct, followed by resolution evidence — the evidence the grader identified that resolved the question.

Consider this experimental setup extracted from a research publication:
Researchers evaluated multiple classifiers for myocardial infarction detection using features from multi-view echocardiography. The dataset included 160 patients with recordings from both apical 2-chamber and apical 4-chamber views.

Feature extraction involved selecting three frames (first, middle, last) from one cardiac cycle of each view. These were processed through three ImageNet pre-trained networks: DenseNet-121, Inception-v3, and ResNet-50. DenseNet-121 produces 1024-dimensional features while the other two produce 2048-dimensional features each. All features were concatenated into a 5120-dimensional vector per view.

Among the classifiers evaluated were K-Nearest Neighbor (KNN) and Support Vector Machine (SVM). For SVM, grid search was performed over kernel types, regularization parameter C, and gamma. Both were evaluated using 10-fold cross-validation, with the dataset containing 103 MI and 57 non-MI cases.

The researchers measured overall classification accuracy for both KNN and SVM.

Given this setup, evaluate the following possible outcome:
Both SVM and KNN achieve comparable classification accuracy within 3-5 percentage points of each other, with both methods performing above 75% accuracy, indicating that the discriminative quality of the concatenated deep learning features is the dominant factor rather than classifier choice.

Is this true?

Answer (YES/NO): NO